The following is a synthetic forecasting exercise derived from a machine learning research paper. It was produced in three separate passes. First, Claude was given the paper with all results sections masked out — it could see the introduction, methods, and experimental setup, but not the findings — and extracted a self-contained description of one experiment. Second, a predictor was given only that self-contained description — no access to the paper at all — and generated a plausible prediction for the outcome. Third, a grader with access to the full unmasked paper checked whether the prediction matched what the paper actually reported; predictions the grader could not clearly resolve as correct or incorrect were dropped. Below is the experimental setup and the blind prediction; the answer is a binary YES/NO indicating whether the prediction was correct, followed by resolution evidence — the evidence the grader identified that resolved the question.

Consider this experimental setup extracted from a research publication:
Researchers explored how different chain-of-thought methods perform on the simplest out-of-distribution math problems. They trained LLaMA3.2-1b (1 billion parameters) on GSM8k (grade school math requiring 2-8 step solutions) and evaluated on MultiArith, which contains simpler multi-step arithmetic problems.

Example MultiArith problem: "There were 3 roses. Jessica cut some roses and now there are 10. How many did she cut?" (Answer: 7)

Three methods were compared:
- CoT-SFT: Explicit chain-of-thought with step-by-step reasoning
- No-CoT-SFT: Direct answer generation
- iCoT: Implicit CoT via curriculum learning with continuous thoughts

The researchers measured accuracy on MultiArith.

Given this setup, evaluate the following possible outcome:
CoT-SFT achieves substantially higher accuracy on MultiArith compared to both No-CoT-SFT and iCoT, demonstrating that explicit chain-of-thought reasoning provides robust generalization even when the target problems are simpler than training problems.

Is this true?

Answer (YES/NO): YES